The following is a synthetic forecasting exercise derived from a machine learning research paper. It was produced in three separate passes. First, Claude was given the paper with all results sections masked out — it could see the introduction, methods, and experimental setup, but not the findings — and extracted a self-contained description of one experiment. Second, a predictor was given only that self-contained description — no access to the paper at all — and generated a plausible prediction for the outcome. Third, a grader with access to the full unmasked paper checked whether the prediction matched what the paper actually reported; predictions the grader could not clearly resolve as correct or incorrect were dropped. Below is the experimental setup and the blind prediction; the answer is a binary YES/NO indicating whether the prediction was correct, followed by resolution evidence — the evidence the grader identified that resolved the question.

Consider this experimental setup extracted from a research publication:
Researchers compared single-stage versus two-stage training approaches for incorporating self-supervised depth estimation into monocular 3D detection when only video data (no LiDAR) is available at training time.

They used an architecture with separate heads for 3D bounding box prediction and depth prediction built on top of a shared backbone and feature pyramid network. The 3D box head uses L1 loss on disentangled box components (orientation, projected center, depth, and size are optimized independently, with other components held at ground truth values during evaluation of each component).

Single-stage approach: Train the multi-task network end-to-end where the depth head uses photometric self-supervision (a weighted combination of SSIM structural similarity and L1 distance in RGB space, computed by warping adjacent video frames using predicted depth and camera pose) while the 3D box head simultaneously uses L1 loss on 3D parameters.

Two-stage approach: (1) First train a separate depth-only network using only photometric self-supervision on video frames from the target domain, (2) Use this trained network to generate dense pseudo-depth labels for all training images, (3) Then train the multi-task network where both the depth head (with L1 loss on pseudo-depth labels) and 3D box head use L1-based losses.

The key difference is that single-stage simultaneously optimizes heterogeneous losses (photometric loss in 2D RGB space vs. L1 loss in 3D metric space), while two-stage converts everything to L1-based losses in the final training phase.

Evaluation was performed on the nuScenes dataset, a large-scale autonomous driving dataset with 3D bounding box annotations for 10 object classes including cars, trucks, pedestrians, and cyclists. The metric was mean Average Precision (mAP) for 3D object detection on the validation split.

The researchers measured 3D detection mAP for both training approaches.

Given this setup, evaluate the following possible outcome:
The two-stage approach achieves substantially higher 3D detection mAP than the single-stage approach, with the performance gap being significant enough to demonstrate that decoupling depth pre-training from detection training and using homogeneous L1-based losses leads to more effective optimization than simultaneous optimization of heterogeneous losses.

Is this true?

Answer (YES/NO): YES